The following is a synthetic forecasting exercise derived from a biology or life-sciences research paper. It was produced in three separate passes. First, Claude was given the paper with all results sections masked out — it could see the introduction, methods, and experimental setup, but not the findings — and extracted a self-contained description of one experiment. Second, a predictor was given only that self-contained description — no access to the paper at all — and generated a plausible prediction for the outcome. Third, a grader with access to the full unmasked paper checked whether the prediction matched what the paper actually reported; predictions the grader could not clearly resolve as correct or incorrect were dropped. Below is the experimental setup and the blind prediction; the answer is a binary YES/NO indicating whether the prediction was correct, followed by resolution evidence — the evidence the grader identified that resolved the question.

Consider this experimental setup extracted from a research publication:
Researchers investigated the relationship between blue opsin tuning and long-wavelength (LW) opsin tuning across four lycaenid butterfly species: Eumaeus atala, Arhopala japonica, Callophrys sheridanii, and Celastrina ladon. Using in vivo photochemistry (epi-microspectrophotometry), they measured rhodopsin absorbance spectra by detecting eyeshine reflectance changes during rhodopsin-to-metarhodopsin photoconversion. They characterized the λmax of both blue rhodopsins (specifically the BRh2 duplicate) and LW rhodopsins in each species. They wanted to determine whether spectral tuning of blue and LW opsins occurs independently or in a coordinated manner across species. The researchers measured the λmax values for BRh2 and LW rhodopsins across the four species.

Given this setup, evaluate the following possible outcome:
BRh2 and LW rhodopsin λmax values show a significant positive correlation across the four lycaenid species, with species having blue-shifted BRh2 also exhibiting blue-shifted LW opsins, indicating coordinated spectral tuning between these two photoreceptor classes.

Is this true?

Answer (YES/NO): YES